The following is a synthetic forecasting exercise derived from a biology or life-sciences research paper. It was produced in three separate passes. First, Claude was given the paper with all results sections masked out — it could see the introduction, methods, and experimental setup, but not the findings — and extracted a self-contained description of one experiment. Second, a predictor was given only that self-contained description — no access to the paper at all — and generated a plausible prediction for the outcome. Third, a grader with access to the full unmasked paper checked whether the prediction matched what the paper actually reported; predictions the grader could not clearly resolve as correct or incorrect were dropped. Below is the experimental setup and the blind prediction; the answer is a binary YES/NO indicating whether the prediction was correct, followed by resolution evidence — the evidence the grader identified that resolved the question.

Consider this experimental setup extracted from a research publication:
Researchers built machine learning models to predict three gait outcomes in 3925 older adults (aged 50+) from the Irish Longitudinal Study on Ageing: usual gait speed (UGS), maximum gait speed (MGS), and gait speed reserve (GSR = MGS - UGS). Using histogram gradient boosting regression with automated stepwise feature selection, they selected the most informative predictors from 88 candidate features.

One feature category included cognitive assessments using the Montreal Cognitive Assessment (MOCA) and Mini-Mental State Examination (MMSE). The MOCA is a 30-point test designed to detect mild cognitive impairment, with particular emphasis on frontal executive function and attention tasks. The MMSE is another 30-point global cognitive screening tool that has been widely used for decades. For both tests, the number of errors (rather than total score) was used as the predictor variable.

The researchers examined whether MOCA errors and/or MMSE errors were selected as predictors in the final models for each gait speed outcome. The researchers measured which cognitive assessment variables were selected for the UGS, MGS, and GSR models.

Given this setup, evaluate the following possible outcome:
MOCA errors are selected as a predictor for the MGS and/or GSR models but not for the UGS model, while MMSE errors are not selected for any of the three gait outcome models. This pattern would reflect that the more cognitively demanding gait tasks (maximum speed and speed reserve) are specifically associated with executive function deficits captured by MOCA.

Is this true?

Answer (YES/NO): NO